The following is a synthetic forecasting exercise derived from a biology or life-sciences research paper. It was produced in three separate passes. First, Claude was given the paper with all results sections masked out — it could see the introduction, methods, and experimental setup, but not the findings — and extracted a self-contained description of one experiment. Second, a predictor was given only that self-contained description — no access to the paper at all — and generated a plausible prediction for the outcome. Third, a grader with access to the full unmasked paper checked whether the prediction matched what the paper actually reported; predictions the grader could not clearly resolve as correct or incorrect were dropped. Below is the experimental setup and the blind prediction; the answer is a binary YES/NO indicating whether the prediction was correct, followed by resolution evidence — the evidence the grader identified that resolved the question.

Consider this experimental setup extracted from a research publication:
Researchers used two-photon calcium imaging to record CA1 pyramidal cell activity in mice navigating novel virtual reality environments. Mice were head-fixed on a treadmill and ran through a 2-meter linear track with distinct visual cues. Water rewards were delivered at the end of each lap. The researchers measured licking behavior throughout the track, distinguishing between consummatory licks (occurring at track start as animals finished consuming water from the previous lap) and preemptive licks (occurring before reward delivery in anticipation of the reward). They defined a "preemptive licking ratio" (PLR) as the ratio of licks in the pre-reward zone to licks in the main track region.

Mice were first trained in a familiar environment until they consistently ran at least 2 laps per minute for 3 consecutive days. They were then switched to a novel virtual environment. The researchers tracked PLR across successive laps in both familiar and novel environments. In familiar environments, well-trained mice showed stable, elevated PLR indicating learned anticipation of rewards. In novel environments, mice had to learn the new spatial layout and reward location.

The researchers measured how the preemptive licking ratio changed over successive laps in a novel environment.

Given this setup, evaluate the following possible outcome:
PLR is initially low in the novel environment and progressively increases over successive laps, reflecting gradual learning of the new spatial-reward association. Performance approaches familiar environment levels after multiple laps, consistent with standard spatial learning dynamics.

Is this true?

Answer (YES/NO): YES